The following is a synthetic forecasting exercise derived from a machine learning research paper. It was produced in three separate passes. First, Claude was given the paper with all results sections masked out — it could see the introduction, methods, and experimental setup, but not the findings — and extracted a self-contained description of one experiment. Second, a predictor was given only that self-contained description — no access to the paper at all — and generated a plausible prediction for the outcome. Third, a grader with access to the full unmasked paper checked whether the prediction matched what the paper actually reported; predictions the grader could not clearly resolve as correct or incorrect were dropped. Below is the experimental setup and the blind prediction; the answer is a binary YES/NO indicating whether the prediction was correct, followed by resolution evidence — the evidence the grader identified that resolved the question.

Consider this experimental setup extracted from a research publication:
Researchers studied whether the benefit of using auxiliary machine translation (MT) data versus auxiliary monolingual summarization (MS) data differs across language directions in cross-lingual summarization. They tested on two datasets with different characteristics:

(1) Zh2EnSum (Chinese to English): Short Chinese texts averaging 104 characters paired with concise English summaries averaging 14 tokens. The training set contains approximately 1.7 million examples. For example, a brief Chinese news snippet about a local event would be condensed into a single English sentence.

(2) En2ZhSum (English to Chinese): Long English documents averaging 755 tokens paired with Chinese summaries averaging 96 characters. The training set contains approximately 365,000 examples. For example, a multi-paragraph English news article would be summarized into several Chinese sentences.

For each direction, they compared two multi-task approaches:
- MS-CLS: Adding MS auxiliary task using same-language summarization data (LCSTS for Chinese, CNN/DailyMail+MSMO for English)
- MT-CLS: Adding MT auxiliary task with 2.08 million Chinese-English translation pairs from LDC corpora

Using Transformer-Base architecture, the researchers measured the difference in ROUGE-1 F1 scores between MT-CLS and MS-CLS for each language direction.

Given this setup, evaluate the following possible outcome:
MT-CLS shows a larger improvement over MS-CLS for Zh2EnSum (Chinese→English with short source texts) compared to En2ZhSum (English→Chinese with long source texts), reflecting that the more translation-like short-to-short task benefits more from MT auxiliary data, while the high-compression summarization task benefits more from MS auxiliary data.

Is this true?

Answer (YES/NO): NO